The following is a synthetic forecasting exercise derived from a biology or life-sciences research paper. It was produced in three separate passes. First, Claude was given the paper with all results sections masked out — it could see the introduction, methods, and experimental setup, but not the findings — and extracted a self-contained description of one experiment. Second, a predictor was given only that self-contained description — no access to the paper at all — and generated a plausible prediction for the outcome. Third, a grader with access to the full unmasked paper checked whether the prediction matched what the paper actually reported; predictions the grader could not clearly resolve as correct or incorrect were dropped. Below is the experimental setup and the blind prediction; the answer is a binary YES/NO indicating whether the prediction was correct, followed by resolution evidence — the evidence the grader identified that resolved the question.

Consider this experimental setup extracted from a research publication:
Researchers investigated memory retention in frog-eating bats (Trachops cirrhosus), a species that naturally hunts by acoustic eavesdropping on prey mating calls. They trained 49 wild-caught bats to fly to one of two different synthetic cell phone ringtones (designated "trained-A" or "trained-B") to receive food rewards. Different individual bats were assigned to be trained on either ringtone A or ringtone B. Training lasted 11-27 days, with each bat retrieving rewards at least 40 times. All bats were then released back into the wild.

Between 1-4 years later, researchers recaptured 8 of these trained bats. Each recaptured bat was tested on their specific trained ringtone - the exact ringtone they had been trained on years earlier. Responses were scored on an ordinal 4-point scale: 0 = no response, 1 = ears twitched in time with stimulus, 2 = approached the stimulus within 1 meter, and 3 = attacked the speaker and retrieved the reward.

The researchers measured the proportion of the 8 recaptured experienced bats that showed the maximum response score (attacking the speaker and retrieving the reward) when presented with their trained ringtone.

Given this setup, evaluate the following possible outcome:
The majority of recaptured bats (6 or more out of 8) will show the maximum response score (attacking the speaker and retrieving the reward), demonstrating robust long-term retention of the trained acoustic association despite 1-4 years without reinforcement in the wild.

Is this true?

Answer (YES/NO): YES